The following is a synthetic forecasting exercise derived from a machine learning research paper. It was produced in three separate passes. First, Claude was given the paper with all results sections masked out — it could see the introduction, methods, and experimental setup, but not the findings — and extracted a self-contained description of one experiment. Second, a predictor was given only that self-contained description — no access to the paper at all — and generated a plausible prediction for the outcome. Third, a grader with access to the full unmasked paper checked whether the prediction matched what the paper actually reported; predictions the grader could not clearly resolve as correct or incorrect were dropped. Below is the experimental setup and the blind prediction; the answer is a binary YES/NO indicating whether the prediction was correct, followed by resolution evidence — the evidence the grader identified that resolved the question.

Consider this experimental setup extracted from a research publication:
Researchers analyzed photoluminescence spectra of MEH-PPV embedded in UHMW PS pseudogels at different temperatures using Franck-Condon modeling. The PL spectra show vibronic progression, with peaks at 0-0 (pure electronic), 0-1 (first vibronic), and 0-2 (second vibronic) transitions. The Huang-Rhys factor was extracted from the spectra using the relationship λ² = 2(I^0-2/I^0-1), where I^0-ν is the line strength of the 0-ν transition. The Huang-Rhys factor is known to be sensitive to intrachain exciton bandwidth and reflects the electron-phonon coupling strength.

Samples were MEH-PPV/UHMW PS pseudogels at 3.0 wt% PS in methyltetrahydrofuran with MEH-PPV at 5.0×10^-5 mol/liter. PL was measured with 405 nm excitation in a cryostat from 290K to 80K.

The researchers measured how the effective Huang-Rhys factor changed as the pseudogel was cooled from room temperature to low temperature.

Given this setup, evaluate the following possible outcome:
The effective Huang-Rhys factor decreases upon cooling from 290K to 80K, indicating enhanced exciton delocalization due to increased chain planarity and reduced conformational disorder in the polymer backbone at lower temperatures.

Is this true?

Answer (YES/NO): YES